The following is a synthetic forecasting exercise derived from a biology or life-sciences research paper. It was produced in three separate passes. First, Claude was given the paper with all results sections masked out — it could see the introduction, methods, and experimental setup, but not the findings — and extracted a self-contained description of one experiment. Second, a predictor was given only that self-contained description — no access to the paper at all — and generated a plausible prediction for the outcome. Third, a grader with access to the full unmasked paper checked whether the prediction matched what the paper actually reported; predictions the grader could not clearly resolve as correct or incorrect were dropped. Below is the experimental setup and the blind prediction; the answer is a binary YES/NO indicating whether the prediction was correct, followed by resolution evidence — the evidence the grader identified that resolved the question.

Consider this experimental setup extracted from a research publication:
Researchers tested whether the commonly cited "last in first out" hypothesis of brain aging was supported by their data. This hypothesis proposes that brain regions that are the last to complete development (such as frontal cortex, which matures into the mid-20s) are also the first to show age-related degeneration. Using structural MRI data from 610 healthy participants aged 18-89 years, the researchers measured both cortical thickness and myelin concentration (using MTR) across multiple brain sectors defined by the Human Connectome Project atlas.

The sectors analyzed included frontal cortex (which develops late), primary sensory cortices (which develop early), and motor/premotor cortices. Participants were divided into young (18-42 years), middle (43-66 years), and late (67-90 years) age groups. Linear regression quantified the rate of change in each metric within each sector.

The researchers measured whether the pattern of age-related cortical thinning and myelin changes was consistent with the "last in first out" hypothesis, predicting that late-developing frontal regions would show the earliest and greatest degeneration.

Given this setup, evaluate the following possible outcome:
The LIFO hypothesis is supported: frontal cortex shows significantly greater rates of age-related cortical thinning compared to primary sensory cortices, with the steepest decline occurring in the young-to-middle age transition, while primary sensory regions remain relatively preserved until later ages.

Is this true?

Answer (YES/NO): NO